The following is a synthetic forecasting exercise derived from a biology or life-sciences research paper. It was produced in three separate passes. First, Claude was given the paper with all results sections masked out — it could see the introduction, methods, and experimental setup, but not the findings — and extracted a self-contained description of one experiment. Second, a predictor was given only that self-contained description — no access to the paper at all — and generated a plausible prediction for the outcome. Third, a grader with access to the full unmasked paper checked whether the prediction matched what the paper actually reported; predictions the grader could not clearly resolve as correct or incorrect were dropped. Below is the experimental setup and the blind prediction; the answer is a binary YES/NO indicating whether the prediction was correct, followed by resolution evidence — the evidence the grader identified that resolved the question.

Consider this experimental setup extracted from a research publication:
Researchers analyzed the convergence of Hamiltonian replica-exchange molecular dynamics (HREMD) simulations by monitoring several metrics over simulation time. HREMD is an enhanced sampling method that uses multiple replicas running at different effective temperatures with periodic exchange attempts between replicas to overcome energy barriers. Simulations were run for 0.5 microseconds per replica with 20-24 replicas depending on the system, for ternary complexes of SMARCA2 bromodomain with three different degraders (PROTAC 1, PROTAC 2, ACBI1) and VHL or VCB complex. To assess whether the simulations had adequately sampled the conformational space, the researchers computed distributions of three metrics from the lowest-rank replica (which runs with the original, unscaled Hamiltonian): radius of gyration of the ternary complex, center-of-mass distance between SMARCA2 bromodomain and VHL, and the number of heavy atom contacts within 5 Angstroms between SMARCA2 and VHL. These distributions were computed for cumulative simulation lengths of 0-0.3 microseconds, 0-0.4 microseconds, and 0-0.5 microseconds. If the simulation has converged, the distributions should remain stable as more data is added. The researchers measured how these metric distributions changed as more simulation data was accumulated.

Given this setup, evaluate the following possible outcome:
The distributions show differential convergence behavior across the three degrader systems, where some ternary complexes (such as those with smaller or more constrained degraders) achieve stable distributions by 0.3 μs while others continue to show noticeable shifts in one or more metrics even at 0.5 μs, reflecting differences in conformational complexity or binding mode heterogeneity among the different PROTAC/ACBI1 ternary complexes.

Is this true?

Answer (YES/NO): NO